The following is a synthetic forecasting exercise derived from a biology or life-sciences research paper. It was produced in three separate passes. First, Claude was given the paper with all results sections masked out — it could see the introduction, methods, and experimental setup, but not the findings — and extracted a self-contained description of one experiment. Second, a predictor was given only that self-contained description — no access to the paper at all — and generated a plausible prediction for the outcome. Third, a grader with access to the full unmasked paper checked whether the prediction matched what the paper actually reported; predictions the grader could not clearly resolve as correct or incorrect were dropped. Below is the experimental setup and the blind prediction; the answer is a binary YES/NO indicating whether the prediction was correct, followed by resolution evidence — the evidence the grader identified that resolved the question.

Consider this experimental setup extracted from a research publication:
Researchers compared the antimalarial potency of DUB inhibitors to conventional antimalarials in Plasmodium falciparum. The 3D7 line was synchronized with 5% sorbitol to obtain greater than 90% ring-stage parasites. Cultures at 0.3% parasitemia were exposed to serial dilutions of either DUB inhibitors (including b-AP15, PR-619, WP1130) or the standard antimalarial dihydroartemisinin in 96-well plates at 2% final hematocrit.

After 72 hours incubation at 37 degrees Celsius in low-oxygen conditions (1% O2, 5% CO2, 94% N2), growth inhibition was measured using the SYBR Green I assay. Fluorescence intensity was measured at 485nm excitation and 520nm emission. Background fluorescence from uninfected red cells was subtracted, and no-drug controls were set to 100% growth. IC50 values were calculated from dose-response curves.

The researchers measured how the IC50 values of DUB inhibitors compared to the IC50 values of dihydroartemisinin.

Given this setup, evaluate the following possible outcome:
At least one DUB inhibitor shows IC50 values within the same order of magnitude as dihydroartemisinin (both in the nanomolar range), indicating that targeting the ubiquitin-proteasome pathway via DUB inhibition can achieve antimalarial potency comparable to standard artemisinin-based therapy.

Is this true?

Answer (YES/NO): NO